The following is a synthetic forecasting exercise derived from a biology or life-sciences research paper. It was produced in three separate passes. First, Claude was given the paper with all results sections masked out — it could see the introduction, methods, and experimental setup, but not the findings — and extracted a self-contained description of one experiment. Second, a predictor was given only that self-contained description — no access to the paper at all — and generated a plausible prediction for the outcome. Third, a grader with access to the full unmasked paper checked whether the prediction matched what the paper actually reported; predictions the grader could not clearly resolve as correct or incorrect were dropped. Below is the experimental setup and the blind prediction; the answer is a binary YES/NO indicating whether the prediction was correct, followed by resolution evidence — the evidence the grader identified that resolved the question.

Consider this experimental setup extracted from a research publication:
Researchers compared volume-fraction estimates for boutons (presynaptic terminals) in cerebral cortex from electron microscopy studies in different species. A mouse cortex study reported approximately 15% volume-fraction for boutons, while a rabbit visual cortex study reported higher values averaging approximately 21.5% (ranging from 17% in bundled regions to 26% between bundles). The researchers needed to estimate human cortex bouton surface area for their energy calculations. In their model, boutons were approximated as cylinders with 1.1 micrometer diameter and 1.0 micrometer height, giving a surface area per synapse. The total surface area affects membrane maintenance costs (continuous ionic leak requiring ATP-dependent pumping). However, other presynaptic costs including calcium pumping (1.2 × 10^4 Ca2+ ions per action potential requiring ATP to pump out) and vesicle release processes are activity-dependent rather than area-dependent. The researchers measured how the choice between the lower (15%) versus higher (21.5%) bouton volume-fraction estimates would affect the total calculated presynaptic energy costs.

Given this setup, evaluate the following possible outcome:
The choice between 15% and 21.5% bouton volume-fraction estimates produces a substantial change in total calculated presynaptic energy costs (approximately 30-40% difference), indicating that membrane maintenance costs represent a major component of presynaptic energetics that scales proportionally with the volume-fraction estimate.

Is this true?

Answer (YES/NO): NO